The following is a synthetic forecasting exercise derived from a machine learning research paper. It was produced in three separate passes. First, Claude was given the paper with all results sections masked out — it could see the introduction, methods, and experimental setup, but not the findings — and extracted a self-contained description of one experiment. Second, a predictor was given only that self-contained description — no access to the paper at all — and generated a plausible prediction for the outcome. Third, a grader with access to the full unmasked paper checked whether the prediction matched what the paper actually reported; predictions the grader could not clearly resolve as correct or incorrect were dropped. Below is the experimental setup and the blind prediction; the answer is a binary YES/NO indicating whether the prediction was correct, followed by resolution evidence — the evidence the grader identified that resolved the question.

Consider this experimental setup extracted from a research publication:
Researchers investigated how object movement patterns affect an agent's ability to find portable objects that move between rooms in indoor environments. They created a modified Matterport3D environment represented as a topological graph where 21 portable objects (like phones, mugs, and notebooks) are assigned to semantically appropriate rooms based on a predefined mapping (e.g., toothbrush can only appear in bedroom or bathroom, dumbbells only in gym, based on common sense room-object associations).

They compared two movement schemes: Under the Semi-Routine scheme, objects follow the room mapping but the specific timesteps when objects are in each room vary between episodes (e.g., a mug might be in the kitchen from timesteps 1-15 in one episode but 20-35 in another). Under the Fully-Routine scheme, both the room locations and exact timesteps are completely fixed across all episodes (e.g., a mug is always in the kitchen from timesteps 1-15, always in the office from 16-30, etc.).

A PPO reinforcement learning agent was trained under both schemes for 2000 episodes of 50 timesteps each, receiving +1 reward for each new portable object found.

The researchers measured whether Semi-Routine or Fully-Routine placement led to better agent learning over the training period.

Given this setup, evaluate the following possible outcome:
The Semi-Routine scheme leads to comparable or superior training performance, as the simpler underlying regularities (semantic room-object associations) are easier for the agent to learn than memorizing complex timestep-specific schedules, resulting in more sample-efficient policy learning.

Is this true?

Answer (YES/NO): YES